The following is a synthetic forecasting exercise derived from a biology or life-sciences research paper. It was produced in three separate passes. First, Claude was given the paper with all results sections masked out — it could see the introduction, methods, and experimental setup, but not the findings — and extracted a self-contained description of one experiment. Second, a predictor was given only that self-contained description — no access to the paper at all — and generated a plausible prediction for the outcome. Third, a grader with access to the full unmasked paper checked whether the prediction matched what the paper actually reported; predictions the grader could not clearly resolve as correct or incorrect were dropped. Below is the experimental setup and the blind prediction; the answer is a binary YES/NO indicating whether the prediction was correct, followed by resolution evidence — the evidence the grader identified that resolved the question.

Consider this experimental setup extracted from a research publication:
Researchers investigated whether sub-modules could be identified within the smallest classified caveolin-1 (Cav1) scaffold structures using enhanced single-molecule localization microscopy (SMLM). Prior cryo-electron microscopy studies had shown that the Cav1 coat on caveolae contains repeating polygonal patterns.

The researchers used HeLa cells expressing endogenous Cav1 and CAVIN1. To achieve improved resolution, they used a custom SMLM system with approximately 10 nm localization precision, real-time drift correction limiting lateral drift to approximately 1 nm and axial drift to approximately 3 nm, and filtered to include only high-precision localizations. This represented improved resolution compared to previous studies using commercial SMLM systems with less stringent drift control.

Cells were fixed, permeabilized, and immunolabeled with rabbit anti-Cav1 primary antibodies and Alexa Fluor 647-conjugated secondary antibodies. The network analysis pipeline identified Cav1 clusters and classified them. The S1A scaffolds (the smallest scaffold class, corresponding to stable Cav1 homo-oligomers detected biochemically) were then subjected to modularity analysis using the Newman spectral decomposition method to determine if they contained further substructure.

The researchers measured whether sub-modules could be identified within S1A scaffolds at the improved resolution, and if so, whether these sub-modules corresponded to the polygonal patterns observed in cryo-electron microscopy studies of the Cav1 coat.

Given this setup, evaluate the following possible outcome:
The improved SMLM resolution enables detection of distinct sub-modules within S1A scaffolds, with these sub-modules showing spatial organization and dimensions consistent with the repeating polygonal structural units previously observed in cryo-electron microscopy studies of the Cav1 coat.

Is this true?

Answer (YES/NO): YES